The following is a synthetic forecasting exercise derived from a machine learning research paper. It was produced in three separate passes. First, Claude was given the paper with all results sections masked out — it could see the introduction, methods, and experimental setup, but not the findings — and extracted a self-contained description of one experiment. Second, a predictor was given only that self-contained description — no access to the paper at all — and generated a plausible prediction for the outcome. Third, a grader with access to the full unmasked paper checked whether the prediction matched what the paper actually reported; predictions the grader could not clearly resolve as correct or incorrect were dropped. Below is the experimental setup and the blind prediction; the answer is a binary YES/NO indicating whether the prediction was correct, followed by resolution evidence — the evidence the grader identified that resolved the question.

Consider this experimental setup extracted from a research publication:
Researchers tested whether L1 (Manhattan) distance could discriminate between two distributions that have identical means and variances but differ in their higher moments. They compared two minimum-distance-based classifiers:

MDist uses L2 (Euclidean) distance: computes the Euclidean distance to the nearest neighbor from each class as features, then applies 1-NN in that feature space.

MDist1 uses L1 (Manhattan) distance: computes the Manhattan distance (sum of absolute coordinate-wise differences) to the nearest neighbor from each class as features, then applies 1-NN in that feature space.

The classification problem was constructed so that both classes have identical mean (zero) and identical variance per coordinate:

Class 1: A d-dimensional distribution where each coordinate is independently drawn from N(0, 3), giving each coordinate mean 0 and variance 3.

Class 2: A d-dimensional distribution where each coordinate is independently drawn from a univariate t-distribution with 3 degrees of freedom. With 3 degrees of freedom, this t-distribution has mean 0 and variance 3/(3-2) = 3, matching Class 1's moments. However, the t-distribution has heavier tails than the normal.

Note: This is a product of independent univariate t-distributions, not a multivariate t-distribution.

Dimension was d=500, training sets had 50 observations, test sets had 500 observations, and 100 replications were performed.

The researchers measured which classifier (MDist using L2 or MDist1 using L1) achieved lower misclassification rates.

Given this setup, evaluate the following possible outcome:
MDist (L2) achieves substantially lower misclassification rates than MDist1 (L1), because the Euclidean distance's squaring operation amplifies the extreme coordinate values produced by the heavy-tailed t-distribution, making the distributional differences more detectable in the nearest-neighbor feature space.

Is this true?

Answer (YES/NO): NO